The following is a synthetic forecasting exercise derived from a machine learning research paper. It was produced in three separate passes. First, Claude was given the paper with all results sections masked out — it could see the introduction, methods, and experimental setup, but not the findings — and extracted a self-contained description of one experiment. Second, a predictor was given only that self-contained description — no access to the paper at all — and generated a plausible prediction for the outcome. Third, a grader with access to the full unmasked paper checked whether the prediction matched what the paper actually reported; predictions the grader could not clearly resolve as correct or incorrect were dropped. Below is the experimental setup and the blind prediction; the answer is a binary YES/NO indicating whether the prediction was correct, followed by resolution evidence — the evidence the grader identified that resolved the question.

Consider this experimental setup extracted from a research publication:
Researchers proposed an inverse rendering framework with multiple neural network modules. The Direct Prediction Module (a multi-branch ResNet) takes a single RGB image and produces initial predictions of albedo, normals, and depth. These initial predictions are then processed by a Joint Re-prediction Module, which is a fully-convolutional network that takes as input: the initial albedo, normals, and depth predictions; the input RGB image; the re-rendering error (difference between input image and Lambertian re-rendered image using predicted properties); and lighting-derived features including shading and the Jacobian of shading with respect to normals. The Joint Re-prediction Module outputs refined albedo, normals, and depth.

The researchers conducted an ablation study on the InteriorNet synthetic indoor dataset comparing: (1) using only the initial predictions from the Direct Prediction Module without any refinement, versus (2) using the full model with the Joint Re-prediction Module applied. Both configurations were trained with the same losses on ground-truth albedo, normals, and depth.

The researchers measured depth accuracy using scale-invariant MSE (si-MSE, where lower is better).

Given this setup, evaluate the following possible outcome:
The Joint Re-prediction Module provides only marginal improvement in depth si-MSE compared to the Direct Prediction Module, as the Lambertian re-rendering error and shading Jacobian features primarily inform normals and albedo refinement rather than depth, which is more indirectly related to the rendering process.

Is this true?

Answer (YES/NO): NO